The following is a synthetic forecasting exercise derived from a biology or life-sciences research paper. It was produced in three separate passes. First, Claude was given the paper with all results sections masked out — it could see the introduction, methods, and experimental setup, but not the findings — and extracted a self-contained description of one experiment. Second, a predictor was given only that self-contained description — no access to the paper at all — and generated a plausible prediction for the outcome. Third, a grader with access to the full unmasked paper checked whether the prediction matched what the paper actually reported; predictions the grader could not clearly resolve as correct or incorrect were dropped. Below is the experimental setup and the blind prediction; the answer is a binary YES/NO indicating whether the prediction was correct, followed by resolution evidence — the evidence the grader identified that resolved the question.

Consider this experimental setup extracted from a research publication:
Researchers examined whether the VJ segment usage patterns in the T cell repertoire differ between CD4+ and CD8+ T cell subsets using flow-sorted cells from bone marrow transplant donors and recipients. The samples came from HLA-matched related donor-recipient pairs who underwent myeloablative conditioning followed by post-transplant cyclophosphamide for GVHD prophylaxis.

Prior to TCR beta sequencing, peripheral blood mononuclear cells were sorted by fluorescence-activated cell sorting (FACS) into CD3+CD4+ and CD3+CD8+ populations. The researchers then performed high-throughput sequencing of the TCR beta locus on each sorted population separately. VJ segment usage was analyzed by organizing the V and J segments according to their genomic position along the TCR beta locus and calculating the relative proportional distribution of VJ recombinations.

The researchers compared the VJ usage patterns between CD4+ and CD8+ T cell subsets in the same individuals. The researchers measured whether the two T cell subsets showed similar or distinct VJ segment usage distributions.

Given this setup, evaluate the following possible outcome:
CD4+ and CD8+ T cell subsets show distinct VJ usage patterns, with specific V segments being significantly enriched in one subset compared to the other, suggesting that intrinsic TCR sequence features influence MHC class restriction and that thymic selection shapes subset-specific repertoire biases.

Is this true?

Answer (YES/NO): NO